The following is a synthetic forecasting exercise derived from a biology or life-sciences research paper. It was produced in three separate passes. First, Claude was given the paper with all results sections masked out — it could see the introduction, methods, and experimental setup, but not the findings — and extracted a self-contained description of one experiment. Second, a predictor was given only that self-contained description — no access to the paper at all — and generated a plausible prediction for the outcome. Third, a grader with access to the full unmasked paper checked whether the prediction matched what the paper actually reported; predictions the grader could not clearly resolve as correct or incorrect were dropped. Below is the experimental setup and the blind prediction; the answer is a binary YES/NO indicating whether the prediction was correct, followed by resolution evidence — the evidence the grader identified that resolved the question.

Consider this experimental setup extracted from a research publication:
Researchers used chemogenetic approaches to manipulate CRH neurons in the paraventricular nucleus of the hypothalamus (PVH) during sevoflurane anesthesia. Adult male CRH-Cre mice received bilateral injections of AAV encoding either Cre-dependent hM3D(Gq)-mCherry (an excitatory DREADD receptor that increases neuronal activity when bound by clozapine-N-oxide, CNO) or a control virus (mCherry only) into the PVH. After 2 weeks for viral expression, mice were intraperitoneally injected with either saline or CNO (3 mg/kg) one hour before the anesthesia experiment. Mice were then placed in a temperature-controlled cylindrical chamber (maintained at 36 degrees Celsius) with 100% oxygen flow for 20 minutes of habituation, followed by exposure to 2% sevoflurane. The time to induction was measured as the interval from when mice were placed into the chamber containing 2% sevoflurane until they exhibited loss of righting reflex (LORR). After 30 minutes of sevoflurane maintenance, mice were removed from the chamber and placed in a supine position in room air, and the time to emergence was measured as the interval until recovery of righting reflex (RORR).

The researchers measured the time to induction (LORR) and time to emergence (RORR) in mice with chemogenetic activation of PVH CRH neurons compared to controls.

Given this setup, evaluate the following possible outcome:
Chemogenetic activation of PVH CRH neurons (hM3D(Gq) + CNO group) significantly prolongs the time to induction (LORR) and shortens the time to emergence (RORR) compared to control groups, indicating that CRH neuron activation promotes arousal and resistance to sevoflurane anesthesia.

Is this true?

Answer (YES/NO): YES